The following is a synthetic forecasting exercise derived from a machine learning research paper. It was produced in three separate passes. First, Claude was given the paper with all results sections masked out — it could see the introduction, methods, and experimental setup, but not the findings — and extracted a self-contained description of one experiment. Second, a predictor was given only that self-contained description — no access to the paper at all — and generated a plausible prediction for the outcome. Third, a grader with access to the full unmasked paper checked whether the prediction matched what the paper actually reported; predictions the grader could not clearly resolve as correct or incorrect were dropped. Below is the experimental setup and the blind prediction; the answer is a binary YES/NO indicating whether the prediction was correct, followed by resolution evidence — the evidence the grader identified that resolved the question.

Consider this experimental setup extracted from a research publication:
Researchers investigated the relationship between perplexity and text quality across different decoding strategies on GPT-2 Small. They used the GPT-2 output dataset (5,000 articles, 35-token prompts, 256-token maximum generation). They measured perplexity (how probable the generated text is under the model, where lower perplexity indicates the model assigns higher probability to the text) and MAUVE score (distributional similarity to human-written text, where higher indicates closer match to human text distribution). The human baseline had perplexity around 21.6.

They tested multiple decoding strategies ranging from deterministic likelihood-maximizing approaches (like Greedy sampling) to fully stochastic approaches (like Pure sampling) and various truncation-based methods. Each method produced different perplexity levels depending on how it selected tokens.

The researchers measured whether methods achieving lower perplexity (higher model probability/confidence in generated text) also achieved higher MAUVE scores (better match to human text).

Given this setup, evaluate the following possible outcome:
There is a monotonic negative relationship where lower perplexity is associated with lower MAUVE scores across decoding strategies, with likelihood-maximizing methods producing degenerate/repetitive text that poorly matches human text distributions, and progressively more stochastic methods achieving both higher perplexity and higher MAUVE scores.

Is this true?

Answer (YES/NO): NO